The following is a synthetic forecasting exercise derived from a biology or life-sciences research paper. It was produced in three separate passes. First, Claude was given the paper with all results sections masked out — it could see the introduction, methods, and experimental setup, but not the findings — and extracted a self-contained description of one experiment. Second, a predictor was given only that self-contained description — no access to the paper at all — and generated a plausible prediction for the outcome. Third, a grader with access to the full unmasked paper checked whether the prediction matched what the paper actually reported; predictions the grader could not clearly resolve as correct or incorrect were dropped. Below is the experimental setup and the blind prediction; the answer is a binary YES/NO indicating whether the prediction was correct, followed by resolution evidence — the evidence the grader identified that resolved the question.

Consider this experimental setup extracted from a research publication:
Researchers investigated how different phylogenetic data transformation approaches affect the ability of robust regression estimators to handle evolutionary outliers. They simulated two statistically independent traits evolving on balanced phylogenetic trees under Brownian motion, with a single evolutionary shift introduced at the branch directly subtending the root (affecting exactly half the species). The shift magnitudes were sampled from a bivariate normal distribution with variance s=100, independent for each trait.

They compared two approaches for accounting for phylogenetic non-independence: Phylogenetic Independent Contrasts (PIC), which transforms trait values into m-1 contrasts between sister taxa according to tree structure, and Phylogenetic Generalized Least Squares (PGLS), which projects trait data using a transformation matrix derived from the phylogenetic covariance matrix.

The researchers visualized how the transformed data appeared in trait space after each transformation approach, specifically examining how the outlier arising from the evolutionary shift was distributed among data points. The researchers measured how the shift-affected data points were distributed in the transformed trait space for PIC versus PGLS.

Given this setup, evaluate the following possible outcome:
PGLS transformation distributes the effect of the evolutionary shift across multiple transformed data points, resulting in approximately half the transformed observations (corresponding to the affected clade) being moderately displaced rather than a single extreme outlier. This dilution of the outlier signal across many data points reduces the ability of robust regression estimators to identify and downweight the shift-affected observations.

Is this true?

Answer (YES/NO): YES